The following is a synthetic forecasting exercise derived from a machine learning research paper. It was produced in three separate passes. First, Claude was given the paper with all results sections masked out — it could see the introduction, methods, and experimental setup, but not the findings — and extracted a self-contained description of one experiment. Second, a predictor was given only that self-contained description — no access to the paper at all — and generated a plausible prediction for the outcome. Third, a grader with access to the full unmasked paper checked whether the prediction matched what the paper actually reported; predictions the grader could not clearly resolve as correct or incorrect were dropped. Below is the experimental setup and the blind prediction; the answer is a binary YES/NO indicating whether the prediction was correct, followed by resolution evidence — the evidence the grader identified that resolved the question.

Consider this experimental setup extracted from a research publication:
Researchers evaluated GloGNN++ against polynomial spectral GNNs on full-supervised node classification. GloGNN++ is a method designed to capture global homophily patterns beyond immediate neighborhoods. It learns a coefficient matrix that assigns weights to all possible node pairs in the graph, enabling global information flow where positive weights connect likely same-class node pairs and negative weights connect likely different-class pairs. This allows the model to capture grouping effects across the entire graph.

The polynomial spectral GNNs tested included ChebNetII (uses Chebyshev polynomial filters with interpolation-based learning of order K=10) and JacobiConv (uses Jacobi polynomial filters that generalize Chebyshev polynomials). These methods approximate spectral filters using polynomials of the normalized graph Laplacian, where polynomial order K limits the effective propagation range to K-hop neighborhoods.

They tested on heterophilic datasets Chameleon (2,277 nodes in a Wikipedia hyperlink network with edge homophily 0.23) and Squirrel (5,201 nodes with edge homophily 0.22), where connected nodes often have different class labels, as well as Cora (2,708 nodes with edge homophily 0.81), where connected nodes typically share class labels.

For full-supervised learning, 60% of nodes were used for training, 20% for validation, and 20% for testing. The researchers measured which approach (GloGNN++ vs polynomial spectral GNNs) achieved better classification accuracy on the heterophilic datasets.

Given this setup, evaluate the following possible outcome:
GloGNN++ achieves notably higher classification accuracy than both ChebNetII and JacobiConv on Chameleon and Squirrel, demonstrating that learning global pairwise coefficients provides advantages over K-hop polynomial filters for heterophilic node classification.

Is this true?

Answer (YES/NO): NO